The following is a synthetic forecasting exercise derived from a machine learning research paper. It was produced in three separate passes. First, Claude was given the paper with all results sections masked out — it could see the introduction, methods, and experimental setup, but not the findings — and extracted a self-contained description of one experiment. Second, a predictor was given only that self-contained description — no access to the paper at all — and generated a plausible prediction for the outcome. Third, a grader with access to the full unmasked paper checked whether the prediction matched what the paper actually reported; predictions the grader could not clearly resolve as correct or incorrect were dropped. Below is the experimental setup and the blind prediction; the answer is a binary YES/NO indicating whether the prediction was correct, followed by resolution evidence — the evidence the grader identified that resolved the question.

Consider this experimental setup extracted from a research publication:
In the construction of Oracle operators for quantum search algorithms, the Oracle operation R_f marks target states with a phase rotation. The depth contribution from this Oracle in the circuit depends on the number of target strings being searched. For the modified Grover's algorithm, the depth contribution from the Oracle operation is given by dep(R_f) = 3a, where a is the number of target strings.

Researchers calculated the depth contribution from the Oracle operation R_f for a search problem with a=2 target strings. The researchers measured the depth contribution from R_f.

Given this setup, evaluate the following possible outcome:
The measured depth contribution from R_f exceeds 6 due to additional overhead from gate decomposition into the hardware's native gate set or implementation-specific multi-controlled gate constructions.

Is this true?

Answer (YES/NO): NO